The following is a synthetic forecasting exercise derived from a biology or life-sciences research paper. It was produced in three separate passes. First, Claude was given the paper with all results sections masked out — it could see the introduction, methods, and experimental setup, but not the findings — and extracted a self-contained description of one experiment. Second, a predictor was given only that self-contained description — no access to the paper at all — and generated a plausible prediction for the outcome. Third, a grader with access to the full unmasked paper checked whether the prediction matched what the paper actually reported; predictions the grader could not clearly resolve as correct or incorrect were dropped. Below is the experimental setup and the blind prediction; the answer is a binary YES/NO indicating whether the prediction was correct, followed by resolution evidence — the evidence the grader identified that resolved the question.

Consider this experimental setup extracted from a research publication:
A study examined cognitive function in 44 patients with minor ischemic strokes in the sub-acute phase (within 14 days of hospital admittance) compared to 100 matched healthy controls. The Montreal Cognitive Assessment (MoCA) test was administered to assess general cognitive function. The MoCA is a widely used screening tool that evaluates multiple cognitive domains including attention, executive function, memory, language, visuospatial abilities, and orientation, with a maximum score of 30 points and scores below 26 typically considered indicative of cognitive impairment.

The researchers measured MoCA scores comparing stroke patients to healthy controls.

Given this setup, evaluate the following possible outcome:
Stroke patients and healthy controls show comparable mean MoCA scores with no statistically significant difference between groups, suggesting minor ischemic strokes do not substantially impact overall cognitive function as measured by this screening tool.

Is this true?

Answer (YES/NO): YES